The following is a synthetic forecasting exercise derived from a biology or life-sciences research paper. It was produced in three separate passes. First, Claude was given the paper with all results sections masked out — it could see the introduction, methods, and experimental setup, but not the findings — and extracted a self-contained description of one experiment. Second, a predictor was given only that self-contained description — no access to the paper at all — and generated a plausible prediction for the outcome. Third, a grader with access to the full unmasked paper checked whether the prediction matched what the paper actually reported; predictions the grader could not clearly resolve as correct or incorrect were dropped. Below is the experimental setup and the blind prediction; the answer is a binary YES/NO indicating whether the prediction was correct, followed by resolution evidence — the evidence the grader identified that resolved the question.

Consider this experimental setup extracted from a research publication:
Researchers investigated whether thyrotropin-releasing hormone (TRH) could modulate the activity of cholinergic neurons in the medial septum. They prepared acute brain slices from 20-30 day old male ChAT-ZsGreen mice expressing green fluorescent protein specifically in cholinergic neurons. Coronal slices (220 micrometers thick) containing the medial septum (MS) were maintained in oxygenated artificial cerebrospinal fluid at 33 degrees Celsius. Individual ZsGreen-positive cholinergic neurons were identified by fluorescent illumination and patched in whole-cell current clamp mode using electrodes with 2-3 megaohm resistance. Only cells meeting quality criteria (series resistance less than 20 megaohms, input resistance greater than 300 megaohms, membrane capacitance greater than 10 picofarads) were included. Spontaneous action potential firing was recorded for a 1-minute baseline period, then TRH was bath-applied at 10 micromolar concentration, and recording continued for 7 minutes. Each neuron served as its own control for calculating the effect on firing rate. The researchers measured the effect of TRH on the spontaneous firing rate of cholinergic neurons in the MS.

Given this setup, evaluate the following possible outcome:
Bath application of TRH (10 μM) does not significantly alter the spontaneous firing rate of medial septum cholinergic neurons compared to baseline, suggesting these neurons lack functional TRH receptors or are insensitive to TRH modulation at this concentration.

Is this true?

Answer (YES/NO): NO